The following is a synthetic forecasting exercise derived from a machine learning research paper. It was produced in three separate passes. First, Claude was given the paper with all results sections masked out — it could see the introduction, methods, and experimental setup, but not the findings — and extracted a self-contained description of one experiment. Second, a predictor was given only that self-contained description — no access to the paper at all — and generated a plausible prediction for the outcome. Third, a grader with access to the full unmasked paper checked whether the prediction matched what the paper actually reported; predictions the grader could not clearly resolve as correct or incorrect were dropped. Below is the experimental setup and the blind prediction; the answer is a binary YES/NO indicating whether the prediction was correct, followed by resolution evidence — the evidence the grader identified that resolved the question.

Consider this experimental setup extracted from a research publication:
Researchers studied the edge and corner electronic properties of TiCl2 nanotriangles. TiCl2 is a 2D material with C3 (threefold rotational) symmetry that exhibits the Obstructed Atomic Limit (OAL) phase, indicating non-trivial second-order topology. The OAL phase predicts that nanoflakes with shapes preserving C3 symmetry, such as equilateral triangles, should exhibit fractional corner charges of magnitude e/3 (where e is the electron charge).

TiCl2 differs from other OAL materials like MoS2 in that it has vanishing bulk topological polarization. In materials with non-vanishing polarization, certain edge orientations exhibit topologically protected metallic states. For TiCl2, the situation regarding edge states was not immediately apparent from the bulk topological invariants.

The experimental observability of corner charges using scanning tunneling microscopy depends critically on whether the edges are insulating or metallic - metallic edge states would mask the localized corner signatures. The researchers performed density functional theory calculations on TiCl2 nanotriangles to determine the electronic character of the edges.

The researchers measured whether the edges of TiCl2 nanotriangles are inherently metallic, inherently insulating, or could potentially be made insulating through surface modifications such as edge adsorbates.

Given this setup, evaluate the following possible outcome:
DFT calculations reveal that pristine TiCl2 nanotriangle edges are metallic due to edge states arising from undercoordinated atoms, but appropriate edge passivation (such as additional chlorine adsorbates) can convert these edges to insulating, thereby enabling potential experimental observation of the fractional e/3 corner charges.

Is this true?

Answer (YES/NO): NO